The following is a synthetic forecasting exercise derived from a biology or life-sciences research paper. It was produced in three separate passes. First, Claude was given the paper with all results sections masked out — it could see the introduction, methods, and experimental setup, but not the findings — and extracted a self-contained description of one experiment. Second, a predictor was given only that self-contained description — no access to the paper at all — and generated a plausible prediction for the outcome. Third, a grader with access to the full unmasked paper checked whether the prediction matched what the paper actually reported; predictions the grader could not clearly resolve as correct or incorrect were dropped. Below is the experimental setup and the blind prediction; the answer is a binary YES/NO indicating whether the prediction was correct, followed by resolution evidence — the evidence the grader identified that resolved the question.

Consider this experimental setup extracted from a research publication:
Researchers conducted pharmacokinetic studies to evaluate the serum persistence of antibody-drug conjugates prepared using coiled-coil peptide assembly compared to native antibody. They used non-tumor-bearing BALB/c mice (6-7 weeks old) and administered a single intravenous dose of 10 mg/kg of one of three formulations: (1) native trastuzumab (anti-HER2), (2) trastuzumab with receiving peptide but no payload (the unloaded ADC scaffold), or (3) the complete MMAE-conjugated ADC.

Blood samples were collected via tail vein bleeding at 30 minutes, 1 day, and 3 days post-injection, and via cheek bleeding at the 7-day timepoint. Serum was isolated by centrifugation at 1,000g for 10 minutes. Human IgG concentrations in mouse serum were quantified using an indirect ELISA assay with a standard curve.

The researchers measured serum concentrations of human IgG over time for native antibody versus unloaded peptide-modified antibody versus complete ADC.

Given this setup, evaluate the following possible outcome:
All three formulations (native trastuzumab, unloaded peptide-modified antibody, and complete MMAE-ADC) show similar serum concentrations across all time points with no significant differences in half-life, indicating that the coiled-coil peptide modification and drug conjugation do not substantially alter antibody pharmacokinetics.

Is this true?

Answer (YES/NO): YES